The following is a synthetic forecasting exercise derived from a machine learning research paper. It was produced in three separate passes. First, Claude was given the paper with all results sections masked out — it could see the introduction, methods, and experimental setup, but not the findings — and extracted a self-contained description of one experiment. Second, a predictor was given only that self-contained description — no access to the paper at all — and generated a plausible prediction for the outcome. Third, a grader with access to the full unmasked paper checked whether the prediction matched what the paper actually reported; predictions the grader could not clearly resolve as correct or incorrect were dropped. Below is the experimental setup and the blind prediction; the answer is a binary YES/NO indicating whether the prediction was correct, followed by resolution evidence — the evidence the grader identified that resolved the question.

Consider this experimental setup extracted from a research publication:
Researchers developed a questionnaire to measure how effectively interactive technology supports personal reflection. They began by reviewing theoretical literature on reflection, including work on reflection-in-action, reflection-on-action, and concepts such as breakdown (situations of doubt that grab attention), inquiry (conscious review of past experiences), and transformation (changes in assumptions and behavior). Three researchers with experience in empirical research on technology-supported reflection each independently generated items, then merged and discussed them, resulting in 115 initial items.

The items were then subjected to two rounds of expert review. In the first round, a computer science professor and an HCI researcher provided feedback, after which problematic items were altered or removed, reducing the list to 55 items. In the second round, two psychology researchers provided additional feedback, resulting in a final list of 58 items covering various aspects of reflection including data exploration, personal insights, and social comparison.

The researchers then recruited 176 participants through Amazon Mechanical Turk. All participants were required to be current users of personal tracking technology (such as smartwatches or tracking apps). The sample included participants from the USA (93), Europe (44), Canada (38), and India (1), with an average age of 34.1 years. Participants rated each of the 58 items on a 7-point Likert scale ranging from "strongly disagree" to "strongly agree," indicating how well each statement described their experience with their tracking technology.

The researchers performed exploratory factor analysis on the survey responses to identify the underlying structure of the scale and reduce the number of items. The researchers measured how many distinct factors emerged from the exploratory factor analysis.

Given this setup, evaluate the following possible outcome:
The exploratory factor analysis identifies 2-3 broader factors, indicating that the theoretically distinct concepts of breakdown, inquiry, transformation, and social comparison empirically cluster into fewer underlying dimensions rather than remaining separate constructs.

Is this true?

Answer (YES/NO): YES